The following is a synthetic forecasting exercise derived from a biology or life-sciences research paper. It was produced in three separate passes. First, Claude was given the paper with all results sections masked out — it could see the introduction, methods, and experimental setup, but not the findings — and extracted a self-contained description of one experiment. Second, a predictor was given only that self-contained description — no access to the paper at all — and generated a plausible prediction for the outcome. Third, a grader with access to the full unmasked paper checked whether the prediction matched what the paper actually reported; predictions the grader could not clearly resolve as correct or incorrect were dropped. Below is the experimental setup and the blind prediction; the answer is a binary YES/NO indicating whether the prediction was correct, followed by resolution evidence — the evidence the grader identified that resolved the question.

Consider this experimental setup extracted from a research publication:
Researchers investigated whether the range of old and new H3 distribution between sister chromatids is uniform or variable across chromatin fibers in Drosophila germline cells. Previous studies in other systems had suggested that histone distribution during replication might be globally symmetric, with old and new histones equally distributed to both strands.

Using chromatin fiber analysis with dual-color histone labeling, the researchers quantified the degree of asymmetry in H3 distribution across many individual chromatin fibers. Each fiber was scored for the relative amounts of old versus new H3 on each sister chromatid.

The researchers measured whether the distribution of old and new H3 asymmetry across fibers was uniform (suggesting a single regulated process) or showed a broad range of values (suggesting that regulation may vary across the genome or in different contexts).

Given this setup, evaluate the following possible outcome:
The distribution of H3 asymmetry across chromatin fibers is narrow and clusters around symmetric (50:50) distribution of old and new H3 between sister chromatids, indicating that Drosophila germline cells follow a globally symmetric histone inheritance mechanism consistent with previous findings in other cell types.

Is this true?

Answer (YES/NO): NO